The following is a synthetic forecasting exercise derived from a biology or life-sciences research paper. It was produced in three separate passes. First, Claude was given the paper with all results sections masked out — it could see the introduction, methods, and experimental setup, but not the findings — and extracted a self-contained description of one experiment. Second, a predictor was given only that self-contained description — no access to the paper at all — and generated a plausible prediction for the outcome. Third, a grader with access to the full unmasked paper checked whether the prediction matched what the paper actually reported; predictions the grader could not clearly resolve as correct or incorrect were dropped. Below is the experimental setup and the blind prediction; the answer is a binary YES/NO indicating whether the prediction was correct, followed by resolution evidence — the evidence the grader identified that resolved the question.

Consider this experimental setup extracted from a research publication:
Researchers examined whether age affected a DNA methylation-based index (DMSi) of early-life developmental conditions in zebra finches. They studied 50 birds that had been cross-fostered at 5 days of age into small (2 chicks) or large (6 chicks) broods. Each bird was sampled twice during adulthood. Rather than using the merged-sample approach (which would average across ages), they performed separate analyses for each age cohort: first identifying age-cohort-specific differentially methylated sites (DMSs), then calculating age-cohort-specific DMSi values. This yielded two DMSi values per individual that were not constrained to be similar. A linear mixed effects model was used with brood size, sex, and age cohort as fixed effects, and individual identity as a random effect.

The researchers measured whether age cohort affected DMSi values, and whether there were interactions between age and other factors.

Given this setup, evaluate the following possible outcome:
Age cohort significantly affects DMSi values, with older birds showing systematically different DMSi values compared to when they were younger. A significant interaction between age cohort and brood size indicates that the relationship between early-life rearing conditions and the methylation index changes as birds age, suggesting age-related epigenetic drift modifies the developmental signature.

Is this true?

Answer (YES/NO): NO